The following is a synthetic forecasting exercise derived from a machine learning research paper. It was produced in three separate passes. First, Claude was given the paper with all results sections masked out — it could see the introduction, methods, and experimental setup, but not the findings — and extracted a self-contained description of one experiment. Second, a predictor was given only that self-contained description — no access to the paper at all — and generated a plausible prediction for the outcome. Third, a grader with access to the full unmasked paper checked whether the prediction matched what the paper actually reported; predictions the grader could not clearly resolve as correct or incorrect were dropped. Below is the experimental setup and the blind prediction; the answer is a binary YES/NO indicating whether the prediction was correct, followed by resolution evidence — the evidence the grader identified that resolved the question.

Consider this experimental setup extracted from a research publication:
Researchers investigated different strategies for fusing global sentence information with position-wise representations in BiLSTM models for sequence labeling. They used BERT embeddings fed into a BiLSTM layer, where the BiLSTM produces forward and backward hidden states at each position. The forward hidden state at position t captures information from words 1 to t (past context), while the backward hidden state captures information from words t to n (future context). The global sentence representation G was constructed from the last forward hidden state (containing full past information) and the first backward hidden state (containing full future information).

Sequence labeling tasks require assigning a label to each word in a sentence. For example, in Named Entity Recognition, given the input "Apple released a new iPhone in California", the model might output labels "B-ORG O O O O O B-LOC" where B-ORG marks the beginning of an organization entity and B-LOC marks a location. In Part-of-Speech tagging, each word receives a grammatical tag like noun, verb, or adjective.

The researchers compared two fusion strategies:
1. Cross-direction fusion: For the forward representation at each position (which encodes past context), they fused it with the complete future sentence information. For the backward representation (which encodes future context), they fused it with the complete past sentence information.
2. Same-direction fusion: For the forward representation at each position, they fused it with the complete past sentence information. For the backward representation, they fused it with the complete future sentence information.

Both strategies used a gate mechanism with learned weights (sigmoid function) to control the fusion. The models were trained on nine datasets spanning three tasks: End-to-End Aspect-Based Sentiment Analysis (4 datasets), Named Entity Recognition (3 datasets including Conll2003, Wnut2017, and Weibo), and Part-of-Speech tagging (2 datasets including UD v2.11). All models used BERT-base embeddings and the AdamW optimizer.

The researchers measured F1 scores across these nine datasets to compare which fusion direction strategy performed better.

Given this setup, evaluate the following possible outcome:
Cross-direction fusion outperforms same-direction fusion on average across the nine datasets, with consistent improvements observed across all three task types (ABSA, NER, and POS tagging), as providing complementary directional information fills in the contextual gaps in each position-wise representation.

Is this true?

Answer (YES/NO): NO